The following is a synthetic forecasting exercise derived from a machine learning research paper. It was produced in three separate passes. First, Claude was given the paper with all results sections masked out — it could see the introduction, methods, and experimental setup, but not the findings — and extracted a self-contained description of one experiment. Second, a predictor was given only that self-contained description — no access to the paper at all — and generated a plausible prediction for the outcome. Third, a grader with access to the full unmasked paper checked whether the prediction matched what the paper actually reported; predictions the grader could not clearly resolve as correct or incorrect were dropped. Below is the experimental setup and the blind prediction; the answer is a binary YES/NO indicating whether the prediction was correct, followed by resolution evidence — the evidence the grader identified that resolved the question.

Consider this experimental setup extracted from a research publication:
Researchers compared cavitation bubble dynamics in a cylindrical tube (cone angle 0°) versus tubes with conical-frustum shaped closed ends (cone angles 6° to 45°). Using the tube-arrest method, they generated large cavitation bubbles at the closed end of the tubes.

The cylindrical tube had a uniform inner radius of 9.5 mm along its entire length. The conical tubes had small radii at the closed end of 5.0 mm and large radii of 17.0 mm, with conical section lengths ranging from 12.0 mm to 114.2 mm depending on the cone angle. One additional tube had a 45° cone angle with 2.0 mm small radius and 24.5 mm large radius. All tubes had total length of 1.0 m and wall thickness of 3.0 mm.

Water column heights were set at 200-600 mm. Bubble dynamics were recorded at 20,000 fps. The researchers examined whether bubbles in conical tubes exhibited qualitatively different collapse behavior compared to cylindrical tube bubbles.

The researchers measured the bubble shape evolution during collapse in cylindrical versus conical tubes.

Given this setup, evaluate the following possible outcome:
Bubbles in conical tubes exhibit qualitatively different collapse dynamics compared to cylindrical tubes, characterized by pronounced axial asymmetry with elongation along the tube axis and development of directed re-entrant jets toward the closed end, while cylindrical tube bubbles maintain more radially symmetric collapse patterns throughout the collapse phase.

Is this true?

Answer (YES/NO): NO